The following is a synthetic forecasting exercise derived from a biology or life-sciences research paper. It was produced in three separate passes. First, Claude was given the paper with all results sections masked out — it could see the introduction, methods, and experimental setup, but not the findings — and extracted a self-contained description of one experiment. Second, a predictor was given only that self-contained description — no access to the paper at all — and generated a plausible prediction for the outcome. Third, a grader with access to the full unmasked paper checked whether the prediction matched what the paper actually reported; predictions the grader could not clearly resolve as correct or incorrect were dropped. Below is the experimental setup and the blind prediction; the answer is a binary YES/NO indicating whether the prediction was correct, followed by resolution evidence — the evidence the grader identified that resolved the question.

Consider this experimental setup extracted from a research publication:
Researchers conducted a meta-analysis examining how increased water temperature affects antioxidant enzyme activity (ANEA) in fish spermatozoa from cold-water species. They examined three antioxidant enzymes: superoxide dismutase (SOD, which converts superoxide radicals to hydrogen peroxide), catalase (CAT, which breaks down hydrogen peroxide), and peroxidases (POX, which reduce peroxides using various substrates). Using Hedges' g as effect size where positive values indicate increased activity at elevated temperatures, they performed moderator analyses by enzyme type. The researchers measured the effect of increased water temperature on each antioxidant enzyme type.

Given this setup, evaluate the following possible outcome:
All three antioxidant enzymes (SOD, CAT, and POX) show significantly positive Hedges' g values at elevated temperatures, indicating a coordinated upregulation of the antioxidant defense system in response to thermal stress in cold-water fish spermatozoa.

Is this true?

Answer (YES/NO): NO